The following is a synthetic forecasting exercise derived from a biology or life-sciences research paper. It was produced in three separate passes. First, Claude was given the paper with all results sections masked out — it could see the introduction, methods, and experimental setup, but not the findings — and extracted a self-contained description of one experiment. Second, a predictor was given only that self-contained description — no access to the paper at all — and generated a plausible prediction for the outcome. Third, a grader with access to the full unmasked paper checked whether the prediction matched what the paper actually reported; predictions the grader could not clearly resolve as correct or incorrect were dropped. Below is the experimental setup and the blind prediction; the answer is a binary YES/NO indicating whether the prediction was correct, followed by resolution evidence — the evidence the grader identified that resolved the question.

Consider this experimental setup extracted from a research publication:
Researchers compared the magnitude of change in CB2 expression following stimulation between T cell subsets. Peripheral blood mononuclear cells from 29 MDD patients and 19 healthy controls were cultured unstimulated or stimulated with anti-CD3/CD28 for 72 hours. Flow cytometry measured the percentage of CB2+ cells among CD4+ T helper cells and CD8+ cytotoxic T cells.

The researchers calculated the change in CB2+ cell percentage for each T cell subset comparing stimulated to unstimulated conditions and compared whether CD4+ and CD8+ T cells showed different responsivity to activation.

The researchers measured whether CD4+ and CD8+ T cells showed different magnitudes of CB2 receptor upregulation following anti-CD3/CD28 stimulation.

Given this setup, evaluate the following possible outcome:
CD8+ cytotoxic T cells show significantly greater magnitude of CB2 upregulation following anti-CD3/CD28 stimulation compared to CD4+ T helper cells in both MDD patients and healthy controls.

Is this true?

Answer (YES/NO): NO